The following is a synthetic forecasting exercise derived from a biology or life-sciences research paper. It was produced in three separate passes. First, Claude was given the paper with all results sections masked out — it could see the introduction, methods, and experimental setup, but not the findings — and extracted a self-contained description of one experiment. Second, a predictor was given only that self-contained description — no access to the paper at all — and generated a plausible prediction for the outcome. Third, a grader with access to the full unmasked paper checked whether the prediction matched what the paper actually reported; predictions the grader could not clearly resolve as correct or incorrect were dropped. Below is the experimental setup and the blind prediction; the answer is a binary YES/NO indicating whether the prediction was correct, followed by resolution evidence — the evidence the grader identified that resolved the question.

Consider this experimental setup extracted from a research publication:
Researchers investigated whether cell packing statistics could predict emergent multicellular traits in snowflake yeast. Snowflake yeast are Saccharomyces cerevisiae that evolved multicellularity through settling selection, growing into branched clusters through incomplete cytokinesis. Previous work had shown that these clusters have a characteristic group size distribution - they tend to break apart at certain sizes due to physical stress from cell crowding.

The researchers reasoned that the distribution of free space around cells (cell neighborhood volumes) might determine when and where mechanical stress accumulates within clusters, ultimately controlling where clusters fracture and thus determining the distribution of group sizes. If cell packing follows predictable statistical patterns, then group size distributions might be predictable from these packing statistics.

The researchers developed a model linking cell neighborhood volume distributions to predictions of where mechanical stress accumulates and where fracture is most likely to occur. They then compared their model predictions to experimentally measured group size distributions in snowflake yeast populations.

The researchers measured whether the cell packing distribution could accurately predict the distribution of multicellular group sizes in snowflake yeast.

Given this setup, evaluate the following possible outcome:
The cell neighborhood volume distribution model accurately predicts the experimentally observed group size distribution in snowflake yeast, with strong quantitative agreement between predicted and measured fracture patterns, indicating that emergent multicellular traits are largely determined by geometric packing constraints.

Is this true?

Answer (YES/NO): YES